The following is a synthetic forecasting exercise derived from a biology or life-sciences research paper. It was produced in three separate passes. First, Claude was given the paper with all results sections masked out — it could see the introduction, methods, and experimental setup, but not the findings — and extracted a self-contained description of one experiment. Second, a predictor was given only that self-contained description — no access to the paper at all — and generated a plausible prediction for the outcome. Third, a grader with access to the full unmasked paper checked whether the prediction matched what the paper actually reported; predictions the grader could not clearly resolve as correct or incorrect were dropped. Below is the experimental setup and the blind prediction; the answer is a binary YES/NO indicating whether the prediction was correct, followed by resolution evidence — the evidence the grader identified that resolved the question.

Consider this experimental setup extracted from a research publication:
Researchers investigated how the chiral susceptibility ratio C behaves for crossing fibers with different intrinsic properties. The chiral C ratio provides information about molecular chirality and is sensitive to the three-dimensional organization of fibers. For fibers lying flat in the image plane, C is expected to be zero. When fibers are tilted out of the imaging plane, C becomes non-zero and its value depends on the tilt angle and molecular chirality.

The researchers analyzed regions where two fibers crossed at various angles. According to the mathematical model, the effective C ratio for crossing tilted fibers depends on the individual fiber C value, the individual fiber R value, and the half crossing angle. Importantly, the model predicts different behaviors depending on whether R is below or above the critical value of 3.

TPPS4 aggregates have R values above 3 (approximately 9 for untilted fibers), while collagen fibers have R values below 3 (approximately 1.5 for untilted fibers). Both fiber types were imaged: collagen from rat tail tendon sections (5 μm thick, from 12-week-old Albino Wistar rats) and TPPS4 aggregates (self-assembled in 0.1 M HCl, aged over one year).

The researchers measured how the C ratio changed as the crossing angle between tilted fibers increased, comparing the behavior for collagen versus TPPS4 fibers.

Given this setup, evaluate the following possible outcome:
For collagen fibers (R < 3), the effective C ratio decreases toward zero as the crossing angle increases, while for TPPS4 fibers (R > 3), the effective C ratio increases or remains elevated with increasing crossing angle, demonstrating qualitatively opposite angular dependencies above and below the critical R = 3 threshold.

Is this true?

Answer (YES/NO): NO